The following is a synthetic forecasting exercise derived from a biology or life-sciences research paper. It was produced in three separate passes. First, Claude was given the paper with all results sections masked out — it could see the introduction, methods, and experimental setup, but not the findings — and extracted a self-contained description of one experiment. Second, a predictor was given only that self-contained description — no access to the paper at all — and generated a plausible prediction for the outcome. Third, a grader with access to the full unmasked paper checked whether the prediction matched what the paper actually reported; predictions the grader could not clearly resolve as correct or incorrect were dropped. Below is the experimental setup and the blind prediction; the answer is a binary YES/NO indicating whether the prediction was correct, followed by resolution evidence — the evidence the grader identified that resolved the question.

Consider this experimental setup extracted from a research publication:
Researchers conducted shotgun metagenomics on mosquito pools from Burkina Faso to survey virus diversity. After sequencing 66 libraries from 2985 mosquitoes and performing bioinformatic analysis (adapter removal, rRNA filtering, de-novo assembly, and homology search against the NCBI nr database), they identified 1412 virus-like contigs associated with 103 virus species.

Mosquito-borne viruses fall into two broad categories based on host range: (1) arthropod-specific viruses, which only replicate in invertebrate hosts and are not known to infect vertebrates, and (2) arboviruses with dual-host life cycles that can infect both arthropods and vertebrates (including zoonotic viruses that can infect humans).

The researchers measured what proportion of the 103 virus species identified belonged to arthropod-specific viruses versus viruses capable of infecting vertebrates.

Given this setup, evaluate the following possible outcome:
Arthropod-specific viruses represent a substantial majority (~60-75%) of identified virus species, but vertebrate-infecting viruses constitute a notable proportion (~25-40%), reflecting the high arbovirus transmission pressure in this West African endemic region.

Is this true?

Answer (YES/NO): NO